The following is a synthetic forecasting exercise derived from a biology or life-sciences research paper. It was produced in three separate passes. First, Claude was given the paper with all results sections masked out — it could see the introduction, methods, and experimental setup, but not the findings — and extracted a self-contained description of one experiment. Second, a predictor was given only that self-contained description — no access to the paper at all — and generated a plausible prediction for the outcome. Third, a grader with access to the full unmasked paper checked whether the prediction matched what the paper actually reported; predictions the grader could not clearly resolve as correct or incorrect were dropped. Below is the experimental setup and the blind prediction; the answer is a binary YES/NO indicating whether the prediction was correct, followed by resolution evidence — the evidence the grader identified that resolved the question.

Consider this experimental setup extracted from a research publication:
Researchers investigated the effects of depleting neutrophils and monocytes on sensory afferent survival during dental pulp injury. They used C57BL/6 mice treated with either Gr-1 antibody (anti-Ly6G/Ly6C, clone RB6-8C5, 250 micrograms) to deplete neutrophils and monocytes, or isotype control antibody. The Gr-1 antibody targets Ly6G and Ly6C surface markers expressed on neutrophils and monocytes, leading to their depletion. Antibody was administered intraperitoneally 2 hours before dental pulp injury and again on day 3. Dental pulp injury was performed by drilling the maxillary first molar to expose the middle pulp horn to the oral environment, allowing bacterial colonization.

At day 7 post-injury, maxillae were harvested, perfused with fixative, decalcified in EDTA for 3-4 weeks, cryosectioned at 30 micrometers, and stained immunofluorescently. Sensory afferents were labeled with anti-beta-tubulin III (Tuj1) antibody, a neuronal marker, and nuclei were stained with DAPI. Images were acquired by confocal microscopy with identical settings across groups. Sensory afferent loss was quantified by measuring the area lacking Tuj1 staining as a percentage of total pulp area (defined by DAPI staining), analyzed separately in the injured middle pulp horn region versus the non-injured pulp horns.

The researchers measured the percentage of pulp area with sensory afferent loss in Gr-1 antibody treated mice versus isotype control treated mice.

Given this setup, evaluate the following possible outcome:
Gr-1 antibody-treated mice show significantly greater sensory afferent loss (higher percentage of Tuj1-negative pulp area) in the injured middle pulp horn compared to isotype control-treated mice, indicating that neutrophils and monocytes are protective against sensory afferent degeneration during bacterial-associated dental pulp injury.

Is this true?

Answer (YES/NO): YES